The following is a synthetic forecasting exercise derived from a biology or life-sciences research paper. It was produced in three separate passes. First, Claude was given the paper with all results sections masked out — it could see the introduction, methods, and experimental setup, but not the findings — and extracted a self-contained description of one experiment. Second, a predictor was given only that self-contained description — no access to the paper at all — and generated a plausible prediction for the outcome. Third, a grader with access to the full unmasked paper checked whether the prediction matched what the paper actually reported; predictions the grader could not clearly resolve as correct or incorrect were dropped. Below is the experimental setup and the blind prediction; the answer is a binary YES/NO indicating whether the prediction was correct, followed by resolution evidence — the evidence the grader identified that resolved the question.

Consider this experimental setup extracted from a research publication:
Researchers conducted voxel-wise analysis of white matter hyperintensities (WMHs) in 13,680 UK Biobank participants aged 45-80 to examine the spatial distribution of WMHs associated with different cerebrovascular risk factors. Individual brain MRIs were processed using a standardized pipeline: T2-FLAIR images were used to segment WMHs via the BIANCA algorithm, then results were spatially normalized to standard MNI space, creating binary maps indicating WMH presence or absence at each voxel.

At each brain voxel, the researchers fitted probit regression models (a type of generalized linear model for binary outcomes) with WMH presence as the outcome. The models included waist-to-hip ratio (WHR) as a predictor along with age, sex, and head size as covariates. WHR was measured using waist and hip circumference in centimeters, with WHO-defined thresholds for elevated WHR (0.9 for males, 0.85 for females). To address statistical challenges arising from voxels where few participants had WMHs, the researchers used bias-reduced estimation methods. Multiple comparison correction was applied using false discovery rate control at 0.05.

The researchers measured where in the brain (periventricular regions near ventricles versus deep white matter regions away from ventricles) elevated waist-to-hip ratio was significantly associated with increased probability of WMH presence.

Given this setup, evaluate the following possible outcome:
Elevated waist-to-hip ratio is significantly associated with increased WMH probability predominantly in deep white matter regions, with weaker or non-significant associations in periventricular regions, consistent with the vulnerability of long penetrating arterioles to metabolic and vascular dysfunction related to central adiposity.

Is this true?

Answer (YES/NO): NO